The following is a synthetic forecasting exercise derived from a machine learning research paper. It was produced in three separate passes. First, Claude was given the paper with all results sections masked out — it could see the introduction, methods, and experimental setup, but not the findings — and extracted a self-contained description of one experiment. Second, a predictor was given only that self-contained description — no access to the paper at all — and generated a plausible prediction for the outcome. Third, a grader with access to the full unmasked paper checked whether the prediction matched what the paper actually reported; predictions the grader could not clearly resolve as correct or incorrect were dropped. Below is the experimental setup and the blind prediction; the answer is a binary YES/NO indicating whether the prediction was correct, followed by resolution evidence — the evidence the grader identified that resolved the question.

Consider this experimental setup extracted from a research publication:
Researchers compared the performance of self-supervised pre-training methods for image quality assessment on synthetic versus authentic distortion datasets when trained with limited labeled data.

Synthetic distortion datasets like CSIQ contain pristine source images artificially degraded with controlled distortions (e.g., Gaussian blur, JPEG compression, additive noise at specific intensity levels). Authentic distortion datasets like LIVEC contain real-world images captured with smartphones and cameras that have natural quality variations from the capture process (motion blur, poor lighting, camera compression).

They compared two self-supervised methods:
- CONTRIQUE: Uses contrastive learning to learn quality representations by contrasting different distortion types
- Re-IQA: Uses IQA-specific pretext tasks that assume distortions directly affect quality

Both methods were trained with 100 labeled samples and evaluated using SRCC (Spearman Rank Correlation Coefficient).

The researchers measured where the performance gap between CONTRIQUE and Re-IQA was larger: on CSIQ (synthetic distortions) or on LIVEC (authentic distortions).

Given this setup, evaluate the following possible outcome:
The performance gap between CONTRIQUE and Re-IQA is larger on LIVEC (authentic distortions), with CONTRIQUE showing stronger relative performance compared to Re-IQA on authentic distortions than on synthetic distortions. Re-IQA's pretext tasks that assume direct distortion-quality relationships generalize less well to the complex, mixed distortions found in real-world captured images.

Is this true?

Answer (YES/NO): YES